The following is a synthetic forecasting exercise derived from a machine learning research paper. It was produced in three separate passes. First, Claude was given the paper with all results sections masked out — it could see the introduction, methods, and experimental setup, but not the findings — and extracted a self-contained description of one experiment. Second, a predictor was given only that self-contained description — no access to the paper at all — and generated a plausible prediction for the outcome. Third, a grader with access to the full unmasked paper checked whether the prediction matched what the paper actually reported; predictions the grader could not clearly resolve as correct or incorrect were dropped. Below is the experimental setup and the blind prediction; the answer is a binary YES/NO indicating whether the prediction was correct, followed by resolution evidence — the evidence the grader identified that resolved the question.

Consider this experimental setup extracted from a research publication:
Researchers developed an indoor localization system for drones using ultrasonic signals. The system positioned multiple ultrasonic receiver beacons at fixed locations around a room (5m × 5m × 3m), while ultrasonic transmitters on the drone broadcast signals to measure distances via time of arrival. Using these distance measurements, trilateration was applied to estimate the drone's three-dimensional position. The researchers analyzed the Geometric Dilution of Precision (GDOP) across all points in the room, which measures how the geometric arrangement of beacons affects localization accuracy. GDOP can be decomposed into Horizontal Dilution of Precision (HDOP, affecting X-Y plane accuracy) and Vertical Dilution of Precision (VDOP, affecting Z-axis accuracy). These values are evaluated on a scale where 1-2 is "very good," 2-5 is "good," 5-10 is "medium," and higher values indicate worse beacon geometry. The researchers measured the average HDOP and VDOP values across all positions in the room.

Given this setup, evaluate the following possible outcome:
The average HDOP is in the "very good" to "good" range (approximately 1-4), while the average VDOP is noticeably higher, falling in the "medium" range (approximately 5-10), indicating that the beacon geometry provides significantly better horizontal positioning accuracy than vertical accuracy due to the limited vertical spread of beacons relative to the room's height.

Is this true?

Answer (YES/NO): NO